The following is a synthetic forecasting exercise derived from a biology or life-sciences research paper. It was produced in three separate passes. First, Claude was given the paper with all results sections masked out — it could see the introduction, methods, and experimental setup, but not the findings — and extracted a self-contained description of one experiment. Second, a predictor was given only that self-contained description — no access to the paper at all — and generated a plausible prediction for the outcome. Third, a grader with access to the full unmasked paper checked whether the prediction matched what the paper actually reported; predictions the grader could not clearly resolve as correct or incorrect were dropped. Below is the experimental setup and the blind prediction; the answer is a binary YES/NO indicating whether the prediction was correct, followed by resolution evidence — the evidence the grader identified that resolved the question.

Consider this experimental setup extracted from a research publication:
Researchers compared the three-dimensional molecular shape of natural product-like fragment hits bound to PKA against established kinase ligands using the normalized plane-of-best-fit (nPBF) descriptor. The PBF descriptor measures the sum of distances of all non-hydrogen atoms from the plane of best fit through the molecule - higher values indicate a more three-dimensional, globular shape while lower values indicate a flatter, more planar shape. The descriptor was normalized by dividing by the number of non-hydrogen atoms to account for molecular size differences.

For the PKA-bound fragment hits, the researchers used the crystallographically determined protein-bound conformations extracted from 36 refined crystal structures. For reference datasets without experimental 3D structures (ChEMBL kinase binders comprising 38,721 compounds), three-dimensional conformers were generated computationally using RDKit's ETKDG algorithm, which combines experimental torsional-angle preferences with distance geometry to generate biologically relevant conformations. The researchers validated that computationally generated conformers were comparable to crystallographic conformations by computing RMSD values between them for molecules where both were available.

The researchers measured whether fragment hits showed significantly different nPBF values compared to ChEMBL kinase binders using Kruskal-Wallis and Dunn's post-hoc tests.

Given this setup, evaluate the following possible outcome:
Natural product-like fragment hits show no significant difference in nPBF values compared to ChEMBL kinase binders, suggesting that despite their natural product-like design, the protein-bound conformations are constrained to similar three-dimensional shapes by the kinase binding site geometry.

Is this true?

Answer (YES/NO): NO